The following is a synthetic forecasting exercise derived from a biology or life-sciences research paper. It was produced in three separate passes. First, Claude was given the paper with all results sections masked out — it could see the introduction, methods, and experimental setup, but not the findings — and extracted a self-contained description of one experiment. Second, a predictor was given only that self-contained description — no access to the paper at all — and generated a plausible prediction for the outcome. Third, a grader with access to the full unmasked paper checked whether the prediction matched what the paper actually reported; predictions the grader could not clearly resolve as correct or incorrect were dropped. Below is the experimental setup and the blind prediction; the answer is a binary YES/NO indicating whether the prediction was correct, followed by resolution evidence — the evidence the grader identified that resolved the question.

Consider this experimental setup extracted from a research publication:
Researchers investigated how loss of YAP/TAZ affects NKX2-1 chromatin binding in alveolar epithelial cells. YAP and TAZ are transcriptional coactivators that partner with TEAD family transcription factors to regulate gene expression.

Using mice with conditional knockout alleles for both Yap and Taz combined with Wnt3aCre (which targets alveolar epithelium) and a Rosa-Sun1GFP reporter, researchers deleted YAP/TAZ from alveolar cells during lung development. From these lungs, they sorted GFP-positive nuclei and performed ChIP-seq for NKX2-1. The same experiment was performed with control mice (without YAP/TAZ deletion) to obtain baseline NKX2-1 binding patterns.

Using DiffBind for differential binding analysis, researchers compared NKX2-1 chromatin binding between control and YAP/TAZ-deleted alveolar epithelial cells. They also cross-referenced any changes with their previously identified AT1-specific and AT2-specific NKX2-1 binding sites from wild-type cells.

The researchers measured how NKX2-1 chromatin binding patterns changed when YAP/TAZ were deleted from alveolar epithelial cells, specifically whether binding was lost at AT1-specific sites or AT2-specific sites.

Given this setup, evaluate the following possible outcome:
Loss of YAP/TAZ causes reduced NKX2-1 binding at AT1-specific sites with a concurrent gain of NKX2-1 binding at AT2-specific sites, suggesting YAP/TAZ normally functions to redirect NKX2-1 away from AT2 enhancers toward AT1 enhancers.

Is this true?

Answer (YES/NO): YES